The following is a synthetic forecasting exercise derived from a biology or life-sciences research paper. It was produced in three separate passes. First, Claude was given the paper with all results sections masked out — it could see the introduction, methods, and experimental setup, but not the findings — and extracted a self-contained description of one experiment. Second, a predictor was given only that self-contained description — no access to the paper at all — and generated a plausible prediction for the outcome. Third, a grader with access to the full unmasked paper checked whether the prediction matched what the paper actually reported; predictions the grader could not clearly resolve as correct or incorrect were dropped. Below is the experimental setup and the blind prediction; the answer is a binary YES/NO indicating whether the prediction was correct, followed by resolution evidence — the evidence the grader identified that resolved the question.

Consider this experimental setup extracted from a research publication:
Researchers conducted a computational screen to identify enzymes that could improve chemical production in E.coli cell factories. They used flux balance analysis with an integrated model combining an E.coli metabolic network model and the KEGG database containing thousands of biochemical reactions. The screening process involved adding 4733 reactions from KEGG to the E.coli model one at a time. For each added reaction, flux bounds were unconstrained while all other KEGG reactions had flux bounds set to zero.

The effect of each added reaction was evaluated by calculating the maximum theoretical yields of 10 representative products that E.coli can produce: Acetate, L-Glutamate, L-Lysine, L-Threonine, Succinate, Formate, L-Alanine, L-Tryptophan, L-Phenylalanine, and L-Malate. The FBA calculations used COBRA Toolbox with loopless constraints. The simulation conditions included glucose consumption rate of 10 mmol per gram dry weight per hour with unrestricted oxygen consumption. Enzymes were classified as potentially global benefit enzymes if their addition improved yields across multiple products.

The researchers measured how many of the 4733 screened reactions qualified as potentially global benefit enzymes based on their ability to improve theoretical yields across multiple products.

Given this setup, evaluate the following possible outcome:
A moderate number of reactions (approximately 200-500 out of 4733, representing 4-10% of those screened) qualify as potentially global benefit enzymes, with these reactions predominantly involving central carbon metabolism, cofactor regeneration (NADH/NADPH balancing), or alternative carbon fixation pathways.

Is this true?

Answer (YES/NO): NO